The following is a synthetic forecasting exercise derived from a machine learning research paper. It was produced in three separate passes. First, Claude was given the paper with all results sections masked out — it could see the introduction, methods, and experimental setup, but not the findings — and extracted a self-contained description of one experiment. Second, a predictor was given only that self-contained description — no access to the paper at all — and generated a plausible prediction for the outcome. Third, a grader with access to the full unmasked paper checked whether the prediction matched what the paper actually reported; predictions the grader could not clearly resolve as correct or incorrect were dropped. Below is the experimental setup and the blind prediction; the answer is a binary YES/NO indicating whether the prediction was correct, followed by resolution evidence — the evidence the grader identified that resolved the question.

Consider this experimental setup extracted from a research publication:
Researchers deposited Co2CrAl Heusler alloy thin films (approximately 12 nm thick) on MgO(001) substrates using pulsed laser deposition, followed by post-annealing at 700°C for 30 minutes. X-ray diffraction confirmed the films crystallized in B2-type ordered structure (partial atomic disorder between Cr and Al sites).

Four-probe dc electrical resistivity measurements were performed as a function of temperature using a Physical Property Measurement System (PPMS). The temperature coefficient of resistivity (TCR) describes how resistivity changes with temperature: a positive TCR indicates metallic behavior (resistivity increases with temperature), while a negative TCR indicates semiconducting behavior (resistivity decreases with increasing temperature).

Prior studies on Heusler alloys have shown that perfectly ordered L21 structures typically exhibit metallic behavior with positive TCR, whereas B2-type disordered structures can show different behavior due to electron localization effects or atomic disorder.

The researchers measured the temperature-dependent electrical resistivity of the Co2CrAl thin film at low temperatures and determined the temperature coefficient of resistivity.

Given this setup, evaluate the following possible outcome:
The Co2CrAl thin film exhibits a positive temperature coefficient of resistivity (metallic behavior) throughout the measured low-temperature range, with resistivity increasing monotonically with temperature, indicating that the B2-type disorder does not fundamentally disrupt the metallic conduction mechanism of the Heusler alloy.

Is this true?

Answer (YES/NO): NO